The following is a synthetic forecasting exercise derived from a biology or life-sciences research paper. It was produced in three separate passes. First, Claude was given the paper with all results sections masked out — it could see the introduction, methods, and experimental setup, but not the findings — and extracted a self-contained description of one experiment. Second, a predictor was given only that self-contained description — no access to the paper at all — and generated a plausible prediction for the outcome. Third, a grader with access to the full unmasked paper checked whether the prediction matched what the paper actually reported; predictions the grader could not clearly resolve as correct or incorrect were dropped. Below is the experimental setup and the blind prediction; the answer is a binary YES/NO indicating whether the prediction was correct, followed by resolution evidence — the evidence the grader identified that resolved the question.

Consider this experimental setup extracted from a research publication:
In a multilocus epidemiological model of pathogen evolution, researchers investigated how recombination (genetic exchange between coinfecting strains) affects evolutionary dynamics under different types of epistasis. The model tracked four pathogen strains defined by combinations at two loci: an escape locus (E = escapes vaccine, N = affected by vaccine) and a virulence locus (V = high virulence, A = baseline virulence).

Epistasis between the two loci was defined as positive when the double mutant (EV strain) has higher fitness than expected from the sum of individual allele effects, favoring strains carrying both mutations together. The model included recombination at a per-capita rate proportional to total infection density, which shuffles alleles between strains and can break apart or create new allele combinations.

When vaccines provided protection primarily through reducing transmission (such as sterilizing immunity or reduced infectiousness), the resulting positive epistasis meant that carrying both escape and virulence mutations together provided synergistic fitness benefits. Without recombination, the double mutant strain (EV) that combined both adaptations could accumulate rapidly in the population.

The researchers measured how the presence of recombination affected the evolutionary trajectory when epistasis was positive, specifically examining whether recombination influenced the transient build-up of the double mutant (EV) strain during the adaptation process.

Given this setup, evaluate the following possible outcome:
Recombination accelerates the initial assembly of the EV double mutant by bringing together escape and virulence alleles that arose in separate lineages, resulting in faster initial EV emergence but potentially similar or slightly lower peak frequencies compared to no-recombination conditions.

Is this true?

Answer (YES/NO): NO